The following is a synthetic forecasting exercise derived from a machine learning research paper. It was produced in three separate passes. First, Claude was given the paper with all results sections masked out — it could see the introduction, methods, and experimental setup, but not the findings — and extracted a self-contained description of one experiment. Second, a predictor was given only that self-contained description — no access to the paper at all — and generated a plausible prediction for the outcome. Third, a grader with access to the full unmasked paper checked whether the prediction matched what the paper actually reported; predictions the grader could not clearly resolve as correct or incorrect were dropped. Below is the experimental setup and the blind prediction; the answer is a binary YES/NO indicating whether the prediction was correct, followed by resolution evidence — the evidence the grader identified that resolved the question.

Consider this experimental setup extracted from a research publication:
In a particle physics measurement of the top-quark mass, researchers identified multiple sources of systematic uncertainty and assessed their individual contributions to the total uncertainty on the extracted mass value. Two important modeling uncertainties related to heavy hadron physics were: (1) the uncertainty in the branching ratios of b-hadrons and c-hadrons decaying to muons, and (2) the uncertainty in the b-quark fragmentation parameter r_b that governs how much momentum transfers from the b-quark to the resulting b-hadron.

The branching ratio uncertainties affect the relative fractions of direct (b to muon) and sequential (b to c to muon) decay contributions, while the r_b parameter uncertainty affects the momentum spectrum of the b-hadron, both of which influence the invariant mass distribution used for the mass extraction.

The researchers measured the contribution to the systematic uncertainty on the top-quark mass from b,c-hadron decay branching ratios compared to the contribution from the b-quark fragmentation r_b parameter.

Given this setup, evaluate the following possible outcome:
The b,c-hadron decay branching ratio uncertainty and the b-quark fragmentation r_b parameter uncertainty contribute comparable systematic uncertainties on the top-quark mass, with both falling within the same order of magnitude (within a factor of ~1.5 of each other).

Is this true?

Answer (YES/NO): NO